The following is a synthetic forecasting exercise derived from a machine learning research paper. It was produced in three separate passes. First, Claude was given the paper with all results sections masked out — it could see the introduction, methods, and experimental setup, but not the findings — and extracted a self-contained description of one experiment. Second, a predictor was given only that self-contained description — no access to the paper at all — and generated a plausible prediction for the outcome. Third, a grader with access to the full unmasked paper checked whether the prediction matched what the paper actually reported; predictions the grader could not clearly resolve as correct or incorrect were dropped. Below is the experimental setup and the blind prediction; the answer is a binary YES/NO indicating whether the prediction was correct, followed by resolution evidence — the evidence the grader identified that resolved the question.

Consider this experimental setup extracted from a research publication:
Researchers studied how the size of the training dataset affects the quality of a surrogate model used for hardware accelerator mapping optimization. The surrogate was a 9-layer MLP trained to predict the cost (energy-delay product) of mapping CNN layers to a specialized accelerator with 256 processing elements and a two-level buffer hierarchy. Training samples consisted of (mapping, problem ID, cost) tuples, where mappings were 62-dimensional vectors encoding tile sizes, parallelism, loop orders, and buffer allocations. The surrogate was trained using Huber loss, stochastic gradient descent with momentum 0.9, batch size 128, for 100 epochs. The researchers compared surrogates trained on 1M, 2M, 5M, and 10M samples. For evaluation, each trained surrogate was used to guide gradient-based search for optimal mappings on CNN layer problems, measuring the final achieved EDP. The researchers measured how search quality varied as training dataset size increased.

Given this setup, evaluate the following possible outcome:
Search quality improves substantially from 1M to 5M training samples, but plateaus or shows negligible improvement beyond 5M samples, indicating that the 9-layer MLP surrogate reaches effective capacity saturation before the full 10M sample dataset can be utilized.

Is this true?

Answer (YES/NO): NO